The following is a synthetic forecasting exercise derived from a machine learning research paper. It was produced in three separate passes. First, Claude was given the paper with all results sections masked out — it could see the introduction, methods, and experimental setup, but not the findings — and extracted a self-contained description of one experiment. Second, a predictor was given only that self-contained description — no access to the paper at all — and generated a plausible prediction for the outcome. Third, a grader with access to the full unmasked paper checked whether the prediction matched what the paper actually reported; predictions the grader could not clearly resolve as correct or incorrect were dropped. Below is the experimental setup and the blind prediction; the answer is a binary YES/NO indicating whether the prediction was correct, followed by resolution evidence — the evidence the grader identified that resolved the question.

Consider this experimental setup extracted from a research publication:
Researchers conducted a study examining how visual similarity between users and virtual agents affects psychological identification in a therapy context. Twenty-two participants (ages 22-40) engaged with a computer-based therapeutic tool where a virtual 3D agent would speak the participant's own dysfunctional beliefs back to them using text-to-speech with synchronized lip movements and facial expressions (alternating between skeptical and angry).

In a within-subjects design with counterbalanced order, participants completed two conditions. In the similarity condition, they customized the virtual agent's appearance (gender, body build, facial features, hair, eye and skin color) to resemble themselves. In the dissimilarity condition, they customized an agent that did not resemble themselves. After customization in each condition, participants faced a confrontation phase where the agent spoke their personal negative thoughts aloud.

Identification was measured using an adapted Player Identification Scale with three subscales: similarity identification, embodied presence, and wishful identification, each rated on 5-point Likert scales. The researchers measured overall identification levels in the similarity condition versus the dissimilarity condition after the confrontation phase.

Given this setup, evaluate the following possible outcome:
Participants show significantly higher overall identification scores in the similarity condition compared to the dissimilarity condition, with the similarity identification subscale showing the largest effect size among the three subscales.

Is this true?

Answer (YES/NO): NO